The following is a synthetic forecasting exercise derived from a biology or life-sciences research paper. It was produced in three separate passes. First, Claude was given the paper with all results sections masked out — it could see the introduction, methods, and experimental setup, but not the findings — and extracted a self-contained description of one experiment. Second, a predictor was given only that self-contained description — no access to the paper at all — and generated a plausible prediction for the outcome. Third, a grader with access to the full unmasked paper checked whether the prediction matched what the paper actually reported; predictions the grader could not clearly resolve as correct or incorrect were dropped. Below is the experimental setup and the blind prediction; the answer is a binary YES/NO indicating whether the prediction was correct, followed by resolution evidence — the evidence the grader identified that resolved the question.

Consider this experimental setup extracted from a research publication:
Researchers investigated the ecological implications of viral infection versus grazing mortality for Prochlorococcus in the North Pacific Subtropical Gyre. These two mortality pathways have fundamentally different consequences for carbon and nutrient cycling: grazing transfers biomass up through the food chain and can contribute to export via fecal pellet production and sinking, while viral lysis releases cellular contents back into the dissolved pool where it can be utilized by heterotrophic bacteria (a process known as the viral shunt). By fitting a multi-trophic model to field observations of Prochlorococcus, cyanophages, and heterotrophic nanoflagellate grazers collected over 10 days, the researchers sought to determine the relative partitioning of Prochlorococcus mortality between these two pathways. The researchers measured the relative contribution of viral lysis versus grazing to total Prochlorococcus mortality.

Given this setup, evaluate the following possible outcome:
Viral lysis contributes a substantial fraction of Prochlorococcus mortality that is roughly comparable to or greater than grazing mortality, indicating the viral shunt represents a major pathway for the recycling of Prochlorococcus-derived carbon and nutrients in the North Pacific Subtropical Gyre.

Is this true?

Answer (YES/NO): NO